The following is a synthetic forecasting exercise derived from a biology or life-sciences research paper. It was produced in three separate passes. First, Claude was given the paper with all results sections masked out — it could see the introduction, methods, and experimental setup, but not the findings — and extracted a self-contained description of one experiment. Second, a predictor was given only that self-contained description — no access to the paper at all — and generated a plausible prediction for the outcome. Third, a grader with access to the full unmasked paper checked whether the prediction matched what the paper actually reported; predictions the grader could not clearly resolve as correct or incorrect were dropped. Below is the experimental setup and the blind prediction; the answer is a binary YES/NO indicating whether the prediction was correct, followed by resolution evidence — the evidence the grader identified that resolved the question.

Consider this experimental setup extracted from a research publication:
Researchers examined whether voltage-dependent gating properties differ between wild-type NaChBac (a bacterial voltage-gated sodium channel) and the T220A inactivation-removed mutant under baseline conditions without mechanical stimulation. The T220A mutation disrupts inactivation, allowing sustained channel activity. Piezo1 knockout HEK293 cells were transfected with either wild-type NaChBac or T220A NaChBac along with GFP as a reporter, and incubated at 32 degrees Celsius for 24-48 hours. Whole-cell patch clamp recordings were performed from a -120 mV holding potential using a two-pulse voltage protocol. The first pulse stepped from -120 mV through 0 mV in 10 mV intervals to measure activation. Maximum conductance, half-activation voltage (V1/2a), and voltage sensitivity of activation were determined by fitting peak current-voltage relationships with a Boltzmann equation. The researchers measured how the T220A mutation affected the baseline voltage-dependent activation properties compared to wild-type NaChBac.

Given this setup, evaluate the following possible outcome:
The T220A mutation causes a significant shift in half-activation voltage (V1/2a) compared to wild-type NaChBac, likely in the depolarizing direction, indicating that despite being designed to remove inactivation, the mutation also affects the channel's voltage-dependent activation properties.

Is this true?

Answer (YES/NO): NO